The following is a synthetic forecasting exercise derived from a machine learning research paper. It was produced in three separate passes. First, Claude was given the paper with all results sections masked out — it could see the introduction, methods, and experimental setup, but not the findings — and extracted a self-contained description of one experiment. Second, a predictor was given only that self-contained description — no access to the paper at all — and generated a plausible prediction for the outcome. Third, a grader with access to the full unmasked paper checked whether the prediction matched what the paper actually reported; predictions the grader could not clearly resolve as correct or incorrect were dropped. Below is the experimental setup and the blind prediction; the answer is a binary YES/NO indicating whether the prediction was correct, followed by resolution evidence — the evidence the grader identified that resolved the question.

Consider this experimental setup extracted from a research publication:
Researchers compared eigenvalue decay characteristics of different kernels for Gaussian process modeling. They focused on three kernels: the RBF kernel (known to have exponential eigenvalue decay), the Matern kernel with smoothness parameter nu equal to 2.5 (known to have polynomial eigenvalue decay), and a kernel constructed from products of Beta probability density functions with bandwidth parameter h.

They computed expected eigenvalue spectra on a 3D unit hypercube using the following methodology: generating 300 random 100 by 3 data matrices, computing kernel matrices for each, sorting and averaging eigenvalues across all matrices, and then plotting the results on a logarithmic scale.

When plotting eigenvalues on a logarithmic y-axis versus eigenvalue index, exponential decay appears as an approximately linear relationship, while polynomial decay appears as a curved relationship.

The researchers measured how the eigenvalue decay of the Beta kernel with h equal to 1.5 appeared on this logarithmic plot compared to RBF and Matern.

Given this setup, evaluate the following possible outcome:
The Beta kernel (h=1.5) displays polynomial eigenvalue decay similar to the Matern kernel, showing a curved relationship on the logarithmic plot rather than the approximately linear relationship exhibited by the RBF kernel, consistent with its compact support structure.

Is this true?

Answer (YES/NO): NO